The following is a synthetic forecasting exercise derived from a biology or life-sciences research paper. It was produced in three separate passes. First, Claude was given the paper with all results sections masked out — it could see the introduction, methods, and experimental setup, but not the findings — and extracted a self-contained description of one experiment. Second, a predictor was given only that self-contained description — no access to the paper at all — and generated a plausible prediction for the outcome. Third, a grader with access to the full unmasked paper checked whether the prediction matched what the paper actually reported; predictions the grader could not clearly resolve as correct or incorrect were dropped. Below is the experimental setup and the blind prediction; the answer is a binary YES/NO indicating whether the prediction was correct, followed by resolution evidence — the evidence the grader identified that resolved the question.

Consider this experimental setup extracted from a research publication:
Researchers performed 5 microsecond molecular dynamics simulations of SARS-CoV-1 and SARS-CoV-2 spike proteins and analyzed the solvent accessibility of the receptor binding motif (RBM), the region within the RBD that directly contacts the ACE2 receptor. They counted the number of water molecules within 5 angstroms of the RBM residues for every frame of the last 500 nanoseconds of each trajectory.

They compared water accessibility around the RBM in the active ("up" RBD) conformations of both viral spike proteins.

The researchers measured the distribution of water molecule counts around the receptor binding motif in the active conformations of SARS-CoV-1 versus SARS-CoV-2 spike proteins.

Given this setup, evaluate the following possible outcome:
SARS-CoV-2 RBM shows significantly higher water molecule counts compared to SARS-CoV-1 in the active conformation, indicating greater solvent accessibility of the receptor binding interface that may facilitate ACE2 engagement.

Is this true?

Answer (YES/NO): YES